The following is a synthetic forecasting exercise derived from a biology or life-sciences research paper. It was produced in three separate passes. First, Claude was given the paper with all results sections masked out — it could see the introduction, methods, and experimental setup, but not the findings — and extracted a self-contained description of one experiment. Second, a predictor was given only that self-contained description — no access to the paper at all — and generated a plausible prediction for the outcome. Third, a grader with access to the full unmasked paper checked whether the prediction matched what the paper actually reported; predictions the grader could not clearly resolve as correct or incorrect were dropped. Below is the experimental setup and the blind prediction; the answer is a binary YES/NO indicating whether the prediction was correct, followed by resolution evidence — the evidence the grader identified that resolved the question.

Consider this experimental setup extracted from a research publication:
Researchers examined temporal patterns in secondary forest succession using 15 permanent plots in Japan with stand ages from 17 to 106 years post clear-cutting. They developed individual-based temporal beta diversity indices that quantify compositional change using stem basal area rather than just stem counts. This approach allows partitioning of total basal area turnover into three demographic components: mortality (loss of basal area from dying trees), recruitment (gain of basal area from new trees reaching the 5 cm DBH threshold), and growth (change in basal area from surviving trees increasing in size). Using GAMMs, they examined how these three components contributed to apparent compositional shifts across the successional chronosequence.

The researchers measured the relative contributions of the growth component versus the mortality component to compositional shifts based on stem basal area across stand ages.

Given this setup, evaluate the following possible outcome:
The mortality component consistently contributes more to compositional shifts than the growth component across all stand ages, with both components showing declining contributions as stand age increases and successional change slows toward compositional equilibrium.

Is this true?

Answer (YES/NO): NO